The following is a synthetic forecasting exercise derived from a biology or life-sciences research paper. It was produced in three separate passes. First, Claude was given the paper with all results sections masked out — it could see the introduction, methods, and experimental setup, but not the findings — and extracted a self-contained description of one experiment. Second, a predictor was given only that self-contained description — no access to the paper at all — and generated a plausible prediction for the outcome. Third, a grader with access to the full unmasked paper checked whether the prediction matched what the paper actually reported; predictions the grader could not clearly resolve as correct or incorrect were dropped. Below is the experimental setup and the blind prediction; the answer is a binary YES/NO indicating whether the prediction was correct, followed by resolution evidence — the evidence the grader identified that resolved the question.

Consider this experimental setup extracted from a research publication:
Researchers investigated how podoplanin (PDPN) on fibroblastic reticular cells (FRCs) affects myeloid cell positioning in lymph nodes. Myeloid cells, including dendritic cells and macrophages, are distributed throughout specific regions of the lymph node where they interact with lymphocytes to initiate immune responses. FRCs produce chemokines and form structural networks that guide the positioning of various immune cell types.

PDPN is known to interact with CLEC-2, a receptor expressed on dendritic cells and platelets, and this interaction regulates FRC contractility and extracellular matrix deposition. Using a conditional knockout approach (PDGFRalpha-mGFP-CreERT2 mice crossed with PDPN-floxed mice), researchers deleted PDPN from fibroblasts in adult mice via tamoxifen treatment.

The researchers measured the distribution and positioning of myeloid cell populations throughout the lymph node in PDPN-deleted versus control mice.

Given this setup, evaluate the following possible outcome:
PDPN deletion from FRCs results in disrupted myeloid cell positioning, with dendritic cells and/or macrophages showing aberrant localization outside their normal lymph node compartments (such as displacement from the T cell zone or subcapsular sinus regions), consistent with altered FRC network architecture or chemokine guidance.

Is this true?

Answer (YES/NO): YES